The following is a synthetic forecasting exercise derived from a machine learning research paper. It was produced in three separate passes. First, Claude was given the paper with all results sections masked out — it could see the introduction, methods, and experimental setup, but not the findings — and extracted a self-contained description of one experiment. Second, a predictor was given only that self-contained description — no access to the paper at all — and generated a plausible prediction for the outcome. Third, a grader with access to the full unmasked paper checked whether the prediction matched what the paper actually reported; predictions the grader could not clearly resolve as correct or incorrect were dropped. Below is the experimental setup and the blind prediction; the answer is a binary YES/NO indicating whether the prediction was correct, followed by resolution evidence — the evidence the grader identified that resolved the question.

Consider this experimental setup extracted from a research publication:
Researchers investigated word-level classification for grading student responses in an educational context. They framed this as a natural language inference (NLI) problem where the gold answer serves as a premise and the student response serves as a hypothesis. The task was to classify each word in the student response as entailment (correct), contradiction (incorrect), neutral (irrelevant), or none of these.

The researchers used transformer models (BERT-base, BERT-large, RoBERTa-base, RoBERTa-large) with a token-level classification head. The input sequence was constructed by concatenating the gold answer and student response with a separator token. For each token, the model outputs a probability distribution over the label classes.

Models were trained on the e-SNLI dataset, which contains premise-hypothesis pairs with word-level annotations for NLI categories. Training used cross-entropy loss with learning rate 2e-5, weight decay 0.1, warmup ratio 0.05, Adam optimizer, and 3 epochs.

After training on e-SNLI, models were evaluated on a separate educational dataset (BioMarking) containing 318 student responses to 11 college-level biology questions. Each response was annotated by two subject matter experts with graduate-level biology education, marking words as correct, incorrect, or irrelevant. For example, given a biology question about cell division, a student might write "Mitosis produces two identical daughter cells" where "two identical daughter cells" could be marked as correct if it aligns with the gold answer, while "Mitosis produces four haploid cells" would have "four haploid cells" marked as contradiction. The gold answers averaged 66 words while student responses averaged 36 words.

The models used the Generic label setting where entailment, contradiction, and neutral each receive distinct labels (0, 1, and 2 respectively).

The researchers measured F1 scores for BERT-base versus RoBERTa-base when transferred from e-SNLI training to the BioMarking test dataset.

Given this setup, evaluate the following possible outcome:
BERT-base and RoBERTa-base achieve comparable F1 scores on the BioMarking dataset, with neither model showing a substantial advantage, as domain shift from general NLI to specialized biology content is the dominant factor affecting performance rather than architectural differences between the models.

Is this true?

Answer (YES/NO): NO